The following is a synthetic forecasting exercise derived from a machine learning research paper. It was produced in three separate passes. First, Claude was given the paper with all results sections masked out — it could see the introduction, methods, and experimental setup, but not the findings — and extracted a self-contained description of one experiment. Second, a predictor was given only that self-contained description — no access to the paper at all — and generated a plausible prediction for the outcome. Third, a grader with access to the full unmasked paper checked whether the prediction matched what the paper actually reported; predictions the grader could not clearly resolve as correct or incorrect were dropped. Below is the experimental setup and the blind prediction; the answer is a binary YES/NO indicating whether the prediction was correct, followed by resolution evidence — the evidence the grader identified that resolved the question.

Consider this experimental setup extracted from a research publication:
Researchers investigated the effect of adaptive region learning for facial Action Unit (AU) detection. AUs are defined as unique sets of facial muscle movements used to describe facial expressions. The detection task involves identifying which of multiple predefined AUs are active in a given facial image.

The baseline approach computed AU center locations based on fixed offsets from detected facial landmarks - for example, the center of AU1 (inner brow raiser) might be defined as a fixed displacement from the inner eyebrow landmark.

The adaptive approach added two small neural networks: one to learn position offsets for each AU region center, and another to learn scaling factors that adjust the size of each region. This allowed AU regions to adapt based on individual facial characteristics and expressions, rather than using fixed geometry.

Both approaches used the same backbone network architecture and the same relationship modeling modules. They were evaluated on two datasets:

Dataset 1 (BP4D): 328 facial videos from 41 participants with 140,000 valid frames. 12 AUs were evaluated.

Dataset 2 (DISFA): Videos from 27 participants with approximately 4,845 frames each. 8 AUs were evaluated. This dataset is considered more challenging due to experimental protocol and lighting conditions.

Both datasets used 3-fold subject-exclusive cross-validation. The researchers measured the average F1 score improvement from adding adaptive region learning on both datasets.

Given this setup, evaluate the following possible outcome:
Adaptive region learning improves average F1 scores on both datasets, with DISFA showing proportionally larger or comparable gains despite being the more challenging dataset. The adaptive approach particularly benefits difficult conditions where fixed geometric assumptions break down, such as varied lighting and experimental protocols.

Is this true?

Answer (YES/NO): YES